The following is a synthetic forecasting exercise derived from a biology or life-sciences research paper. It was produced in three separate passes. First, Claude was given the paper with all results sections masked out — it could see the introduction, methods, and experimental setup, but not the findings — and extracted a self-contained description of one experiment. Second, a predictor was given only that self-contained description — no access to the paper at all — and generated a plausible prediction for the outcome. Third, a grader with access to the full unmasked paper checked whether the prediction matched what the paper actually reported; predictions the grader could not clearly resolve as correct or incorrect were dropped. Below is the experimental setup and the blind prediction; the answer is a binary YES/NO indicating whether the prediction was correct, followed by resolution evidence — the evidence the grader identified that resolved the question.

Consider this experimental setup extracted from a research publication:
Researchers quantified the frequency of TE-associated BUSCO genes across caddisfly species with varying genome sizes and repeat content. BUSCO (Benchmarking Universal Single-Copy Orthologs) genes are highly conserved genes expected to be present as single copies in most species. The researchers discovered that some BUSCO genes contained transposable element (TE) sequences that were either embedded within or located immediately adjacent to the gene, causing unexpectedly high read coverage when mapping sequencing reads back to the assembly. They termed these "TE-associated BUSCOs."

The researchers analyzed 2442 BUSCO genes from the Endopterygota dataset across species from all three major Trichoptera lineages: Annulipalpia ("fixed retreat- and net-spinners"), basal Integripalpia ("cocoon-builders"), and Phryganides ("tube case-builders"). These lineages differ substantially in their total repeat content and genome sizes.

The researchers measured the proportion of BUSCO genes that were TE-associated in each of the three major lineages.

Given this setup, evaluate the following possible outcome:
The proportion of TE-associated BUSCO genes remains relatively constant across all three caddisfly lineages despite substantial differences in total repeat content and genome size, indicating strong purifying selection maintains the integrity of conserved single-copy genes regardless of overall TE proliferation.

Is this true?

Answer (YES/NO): NO